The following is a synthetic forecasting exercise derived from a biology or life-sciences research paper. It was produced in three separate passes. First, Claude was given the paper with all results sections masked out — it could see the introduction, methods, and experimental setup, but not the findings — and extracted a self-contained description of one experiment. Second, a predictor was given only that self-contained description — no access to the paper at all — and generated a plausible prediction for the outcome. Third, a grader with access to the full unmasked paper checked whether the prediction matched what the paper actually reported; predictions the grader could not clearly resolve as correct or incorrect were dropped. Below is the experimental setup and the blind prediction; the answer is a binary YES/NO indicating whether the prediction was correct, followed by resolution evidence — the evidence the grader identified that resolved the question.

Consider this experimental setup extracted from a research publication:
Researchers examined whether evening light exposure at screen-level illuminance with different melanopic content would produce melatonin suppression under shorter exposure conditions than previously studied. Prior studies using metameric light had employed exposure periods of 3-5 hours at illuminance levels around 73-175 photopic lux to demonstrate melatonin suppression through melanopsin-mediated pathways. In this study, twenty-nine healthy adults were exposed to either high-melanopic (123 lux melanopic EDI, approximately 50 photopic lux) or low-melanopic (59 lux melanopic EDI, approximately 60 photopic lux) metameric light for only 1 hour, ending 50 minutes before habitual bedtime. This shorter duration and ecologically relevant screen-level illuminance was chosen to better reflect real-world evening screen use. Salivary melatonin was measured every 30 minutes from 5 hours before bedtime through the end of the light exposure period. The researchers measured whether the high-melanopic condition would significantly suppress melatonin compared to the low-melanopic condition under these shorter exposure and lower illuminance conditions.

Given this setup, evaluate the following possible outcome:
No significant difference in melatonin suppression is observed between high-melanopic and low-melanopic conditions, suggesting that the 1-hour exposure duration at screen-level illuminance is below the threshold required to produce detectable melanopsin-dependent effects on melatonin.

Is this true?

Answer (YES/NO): NO